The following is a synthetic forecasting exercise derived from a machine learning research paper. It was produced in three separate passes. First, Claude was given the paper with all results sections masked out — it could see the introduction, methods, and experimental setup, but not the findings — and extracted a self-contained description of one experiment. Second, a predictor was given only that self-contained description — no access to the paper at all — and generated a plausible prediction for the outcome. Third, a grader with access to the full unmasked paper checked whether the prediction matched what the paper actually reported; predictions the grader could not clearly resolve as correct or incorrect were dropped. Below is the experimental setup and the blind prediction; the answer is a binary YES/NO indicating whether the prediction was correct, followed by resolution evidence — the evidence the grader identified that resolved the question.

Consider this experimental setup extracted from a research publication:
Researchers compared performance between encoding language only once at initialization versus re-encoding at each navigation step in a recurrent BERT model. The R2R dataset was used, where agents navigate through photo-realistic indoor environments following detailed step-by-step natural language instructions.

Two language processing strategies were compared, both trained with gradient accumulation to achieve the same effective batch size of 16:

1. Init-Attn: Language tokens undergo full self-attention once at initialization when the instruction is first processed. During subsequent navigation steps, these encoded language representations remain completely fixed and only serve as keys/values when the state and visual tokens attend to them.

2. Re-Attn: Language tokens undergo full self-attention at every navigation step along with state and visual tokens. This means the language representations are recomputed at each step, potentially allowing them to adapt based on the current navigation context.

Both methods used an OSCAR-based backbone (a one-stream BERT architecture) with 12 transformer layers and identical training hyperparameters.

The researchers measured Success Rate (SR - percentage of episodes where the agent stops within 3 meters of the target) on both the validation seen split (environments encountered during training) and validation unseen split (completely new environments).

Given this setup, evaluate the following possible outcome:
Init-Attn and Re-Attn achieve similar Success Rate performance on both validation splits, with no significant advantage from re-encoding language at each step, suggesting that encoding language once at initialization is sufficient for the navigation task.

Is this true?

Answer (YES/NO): NO